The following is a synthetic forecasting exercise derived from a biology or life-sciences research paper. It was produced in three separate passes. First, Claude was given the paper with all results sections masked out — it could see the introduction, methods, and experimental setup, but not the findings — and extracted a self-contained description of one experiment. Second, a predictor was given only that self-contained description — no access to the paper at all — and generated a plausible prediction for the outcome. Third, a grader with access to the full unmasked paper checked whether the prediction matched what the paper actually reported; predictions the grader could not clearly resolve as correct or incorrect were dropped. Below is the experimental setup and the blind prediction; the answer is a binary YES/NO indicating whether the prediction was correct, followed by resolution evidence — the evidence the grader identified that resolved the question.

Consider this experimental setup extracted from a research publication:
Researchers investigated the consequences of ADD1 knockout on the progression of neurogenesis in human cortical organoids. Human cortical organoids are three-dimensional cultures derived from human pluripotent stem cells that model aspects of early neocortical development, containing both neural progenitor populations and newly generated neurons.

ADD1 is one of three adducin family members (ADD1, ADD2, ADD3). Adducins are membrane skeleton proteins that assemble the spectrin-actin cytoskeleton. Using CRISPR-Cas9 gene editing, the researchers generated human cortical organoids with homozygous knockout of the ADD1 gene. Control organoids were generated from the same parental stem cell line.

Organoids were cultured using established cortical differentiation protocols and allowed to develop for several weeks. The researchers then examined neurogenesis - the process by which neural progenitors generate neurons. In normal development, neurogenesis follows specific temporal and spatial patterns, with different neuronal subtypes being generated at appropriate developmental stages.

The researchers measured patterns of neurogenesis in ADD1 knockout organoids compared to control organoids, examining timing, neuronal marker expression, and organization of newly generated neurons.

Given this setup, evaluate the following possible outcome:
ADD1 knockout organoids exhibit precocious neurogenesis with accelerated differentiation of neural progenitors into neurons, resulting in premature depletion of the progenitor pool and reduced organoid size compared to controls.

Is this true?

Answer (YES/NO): NO